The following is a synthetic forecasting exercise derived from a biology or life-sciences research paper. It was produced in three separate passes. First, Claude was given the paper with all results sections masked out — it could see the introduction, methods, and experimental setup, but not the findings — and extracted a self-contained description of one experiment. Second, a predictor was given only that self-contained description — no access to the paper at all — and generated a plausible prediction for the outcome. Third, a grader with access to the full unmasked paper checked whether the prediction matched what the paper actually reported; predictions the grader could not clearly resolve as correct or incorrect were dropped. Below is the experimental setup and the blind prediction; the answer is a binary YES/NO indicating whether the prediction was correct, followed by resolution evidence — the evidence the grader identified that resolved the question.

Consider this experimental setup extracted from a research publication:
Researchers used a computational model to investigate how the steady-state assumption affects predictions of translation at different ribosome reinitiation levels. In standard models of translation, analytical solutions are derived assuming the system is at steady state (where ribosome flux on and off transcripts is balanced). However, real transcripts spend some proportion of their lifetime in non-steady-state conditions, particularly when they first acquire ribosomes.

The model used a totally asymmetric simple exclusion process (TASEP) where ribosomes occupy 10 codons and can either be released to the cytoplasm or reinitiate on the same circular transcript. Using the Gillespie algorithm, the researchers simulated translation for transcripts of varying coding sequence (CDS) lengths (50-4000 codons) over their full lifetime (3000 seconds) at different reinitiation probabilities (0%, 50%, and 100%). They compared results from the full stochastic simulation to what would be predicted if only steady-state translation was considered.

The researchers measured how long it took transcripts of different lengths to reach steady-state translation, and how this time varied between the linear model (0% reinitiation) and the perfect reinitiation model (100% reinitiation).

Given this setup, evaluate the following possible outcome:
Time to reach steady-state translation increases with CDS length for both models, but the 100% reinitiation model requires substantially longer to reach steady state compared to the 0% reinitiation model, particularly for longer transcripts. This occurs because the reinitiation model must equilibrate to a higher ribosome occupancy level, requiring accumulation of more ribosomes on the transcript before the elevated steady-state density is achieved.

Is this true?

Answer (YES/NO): YES